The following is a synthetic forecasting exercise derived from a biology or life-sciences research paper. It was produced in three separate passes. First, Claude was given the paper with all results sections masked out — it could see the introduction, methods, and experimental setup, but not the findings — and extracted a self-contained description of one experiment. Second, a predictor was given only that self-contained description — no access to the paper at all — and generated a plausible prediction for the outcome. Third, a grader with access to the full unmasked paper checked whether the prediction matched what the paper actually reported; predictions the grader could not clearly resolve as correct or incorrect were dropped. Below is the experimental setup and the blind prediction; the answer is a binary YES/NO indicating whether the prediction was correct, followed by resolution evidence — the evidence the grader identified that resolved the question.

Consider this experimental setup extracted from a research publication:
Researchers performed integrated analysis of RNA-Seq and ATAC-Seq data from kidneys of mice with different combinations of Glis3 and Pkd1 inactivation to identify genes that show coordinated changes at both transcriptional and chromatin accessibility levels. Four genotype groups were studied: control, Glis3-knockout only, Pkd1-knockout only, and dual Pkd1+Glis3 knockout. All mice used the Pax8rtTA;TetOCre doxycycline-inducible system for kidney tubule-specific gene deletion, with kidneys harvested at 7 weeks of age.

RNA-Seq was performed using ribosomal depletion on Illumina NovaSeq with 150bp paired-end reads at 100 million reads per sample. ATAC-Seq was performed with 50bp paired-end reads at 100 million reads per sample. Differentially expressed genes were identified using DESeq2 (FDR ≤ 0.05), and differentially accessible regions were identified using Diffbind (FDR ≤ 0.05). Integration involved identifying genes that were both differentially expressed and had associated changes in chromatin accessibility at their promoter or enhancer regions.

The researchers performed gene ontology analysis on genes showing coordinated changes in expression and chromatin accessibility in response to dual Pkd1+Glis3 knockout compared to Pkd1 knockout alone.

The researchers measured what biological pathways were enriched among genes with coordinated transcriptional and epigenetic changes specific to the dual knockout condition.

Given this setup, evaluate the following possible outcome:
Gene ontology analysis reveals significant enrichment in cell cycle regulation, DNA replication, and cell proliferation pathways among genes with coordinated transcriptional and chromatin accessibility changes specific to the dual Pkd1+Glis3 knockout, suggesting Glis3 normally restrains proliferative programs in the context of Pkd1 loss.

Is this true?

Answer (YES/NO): NO